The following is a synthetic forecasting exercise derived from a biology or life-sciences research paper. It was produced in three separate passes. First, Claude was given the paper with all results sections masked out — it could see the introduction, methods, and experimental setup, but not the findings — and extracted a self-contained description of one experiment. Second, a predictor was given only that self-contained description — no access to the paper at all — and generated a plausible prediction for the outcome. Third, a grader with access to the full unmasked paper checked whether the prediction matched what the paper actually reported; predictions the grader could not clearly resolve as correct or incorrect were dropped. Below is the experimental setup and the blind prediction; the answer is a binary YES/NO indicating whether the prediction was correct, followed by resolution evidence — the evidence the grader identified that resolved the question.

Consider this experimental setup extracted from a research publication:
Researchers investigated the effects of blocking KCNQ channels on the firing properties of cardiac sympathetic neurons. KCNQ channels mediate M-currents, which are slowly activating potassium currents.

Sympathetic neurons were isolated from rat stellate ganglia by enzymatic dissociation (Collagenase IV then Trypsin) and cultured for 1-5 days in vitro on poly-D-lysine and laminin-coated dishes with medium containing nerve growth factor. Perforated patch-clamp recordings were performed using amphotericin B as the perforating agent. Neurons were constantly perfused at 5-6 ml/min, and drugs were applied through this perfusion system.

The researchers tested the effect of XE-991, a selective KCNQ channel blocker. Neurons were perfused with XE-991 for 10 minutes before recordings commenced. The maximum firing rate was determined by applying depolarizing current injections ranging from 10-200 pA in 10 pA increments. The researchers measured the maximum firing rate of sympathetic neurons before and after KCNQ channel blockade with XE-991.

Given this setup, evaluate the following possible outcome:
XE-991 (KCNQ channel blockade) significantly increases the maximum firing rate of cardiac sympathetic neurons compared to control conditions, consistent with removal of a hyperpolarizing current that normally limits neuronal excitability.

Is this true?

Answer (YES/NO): YES